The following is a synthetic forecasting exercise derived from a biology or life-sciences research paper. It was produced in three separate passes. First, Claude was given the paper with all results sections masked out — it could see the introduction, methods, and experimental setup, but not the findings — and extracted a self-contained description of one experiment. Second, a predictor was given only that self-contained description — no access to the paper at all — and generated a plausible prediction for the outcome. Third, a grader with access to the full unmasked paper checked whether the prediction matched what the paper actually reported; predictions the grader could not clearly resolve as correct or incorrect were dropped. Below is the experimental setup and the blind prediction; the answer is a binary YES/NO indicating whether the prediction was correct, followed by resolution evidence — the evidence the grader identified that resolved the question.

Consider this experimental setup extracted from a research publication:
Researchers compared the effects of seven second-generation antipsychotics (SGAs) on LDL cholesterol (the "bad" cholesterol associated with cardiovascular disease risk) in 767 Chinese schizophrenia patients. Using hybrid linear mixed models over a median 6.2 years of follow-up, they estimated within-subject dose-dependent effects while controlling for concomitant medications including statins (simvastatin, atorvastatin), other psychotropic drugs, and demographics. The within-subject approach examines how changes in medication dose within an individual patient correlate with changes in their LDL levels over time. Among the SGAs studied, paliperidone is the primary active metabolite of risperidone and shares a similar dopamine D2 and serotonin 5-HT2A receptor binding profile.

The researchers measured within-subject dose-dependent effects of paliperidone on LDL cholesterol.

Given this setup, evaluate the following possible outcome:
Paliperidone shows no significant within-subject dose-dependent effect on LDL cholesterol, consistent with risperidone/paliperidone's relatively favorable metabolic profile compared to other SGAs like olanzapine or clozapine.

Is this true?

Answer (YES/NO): NO